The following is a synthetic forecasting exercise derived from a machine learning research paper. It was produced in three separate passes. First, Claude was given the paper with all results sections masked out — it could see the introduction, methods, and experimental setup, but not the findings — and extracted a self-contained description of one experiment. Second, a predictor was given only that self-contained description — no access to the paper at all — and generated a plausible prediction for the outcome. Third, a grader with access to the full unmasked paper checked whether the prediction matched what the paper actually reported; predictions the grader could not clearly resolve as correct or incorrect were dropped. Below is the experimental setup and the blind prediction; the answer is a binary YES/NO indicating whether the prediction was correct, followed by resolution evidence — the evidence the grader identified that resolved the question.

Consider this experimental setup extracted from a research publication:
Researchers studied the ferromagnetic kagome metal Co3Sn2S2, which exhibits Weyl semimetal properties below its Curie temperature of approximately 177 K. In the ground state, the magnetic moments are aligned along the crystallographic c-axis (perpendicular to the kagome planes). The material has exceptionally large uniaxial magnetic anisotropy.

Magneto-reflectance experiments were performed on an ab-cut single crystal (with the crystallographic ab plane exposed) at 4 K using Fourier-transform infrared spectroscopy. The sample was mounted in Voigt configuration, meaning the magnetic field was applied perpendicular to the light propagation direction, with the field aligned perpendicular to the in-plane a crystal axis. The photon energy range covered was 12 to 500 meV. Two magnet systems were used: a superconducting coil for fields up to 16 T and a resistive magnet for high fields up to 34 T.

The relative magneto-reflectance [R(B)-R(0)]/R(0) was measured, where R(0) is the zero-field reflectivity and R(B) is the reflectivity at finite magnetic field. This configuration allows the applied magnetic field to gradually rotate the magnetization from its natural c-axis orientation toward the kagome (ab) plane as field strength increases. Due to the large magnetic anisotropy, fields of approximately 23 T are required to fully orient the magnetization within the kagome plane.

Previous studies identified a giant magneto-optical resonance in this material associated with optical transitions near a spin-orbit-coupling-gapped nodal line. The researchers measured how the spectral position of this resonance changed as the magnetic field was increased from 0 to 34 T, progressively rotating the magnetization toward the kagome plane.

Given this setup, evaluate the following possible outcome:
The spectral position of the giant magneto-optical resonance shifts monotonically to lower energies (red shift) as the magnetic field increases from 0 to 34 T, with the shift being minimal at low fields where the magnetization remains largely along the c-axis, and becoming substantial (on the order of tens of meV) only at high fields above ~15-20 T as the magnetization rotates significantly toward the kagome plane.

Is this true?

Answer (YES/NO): YES